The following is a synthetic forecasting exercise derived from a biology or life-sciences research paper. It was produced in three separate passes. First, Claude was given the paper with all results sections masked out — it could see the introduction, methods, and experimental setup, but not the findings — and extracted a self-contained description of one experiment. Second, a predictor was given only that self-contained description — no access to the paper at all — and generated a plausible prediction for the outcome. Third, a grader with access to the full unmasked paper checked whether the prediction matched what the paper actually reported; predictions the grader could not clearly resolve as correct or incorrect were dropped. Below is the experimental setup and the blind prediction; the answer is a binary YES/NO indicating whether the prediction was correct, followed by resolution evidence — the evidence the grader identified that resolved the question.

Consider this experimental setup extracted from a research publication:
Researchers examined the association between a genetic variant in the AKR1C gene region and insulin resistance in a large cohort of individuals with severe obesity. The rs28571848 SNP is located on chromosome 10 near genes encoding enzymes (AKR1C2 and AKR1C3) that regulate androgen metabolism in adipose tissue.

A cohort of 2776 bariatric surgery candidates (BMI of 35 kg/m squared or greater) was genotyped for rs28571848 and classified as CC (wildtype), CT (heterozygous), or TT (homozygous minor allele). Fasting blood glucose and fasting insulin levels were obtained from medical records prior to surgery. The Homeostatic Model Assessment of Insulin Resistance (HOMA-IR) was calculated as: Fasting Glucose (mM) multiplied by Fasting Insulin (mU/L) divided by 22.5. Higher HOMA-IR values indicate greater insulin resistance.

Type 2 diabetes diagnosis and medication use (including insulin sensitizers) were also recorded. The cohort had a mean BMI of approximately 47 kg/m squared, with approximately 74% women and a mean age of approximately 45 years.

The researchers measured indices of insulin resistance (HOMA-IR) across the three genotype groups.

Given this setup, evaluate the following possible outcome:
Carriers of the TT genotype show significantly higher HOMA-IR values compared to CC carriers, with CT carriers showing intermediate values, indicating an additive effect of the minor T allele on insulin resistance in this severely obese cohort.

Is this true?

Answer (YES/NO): NO